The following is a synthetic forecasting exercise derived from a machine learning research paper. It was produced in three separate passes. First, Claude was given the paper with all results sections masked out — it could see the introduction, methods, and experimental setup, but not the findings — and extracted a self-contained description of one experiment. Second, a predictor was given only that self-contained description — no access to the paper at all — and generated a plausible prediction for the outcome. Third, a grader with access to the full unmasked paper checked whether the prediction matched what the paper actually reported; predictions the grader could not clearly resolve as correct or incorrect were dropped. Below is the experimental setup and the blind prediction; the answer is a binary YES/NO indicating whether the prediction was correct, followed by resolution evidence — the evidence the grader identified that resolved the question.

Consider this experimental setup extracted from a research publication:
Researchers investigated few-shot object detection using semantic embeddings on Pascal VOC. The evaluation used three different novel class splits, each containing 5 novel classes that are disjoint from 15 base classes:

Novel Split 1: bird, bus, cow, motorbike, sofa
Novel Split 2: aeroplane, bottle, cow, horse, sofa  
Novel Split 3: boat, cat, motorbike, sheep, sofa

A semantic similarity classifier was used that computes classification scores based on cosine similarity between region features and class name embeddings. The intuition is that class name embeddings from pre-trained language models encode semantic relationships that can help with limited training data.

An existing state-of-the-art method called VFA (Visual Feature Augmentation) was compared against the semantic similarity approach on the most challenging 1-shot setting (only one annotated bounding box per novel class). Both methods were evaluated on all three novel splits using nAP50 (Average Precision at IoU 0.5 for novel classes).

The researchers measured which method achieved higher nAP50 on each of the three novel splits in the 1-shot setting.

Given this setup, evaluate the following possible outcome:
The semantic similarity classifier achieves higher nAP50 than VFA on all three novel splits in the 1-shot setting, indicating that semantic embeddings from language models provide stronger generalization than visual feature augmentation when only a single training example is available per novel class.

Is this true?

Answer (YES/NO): NO